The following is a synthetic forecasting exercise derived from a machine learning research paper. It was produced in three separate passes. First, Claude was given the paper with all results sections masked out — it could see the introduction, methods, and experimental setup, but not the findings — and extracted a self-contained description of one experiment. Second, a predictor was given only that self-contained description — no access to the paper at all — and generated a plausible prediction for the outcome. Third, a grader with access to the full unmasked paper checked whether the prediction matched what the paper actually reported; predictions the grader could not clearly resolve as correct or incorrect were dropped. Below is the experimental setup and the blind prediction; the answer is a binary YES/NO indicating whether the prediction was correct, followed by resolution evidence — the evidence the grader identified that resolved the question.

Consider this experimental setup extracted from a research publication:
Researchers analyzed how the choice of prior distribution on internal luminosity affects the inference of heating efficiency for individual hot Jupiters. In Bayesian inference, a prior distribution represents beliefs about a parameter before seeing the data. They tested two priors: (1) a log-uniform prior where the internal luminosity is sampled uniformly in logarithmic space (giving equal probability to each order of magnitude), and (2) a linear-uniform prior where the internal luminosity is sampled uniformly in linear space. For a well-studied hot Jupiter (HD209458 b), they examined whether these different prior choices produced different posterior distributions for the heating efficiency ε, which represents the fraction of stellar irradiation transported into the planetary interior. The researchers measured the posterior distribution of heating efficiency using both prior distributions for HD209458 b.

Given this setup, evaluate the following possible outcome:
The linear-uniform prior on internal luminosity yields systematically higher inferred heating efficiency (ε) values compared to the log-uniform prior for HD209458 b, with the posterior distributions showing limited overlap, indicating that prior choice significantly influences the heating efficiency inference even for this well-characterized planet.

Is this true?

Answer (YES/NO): YES